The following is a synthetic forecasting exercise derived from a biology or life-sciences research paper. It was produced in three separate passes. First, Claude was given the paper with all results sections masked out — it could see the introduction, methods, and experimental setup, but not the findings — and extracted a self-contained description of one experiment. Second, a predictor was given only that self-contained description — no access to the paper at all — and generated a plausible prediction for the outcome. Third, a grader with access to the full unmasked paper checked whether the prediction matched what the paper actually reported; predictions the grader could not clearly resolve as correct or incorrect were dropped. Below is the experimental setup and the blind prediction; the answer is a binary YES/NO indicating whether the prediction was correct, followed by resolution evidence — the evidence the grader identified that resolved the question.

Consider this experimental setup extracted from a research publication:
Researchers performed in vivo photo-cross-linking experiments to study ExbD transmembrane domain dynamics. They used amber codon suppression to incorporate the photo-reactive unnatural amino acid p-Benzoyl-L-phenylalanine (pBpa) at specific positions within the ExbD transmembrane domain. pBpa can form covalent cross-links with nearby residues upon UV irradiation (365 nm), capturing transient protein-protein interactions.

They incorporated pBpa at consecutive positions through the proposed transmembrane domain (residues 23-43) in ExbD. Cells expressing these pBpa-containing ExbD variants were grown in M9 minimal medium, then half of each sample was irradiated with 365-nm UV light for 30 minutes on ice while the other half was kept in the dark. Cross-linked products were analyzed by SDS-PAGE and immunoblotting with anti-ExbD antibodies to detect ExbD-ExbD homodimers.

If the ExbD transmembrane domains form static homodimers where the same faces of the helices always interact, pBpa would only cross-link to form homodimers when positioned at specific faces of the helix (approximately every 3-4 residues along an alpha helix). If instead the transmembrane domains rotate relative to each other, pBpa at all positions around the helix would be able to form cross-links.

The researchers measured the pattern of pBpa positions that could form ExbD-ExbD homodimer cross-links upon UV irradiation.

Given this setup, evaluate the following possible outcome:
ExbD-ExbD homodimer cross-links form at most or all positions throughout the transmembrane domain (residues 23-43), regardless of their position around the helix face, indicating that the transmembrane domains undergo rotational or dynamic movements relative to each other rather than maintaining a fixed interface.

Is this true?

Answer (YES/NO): YES